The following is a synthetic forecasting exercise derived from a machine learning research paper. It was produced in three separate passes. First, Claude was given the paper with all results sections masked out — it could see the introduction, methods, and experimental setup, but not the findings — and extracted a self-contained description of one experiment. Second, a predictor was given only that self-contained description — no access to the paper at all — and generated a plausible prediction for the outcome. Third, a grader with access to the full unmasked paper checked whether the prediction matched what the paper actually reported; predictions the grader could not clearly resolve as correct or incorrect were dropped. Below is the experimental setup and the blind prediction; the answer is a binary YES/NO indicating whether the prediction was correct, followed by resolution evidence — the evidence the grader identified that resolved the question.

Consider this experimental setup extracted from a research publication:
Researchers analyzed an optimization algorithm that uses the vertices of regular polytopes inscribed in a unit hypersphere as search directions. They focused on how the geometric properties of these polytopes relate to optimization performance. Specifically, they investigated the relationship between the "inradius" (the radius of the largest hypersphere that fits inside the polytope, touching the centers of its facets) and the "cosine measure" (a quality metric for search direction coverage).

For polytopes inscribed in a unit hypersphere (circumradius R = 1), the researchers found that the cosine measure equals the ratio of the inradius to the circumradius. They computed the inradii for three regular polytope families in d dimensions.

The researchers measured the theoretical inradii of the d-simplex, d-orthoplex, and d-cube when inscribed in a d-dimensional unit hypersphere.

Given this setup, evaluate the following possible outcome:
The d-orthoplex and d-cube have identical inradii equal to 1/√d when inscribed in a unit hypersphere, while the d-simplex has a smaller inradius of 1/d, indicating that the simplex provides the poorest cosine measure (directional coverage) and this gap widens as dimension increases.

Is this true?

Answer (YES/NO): NO